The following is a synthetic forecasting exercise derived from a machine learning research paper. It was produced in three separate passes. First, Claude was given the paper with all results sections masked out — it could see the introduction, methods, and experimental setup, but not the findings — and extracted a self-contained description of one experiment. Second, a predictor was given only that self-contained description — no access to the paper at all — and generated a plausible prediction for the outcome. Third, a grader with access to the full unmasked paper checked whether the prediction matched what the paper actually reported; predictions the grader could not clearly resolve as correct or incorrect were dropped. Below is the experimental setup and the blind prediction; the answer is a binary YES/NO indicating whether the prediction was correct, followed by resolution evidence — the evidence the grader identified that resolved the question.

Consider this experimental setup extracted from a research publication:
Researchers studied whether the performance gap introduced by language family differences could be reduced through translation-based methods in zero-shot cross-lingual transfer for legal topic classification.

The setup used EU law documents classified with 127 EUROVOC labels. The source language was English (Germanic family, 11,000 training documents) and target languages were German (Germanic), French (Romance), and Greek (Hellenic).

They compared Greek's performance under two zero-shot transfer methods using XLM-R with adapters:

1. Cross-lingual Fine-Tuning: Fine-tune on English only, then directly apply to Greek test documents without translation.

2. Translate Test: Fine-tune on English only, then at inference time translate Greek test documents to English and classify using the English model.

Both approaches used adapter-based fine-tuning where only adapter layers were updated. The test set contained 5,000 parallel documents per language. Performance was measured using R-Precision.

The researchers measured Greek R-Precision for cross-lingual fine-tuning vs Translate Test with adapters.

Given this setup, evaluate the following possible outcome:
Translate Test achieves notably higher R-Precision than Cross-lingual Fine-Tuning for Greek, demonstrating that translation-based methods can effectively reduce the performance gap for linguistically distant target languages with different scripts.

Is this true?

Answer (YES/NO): YES